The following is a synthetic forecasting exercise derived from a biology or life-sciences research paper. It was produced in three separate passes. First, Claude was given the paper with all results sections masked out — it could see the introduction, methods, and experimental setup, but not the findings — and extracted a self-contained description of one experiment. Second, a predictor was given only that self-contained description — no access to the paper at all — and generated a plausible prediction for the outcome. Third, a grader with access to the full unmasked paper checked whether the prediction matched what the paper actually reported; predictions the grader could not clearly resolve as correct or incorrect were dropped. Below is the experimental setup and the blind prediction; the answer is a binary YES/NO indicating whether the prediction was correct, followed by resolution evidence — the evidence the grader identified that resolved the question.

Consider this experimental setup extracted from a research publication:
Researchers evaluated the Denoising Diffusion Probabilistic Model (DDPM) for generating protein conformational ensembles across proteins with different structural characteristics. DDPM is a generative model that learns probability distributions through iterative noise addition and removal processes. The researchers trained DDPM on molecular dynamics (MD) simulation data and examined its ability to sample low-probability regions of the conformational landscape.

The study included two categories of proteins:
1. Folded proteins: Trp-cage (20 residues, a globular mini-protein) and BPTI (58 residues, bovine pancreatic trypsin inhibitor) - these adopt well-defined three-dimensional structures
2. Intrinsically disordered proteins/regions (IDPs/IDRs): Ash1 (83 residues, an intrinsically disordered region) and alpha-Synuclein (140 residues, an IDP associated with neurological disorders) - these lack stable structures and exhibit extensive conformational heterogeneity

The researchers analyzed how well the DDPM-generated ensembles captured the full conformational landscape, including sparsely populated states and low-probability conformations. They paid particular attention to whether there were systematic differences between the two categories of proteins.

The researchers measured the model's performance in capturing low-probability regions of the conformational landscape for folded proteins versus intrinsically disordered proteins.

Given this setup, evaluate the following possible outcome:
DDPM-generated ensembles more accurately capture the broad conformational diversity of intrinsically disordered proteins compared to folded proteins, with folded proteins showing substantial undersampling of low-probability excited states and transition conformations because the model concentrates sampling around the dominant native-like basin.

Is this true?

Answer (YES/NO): NO